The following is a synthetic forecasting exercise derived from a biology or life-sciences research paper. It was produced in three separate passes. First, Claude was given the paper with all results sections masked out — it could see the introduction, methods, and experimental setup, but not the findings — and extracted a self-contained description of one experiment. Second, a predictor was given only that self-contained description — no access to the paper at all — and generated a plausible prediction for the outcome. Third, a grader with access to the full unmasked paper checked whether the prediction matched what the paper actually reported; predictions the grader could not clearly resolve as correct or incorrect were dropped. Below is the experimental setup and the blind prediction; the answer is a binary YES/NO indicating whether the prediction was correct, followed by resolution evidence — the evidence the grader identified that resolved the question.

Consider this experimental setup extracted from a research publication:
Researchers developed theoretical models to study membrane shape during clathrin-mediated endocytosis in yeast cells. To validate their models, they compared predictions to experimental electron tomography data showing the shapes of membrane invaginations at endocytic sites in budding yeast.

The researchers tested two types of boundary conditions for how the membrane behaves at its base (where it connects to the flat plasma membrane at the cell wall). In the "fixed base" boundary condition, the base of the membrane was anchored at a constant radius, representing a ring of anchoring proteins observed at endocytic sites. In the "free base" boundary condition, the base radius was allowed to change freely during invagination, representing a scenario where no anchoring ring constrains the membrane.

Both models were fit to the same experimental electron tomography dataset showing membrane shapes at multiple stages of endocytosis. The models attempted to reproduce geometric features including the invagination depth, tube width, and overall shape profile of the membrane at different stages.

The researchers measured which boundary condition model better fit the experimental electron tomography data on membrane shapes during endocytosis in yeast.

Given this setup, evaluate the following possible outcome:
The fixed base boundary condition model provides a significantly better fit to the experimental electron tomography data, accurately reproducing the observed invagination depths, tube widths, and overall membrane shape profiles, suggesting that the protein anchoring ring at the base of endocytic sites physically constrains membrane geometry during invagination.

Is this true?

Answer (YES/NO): YES